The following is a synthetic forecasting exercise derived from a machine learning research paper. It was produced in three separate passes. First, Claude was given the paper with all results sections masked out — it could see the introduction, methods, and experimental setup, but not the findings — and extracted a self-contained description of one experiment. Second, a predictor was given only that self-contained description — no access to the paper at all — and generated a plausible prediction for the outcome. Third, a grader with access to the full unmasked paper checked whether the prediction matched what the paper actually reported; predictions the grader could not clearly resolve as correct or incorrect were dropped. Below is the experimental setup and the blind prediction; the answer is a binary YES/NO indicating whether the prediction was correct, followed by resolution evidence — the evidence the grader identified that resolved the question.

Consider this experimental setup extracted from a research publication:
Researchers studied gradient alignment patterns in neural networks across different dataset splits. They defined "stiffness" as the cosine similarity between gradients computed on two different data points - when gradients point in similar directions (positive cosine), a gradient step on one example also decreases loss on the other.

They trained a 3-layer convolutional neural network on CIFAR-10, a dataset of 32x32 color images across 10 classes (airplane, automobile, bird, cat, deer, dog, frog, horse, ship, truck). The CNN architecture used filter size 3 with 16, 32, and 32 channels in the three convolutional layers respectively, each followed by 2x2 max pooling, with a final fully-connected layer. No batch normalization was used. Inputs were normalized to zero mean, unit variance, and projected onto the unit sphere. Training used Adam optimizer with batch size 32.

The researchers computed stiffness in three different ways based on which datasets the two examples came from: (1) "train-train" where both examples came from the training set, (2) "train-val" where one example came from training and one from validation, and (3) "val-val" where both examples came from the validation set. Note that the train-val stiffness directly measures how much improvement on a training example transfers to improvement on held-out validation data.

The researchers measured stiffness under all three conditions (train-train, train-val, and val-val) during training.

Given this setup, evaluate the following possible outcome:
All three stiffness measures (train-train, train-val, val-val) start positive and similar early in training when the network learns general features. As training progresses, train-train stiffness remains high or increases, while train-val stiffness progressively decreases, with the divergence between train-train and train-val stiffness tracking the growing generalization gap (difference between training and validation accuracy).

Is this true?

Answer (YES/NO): NO